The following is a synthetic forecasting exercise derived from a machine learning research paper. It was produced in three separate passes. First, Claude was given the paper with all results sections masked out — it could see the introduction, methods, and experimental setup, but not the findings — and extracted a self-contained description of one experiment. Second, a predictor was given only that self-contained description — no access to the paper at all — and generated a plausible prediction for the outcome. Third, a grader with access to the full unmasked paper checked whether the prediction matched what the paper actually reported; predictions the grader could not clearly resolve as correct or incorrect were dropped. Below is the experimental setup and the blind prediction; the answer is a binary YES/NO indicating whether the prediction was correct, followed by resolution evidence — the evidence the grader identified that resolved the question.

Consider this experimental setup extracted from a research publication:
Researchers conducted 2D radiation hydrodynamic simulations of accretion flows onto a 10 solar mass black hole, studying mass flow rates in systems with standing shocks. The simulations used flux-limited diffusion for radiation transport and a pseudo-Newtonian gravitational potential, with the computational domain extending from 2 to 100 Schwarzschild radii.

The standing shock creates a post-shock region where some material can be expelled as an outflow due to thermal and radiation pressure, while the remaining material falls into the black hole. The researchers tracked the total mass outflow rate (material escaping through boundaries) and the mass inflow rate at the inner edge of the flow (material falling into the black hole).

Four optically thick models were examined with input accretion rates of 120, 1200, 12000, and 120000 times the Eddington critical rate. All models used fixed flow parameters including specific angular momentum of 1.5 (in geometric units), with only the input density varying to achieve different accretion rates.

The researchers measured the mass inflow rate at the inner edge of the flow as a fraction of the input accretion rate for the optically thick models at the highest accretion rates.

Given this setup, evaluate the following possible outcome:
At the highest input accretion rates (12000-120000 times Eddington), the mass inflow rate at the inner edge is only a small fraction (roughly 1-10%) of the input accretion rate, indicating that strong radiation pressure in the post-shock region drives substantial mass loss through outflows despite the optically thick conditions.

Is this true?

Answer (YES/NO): NO